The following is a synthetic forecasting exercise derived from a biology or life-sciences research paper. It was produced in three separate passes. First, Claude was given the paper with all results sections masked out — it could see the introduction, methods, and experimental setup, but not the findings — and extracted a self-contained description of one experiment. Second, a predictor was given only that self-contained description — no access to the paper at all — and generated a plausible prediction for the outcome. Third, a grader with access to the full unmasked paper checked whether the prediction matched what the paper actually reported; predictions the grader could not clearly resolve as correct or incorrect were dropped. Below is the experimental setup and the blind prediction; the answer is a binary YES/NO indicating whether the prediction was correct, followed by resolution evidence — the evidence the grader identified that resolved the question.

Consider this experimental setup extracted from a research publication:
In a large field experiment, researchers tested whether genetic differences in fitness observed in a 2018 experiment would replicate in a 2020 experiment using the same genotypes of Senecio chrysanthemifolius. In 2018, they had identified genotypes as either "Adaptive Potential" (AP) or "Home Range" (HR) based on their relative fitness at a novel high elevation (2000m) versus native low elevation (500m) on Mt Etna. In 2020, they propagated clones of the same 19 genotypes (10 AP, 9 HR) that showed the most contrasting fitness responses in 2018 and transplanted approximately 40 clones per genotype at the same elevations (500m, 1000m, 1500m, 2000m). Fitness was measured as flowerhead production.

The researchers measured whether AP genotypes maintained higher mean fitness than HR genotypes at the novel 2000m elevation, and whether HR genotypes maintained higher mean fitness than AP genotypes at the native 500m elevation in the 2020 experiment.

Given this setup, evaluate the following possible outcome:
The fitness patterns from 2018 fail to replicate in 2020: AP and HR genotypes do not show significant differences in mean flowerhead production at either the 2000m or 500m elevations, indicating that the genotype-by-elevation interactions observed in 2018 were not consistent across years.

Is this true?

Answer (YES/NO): NO